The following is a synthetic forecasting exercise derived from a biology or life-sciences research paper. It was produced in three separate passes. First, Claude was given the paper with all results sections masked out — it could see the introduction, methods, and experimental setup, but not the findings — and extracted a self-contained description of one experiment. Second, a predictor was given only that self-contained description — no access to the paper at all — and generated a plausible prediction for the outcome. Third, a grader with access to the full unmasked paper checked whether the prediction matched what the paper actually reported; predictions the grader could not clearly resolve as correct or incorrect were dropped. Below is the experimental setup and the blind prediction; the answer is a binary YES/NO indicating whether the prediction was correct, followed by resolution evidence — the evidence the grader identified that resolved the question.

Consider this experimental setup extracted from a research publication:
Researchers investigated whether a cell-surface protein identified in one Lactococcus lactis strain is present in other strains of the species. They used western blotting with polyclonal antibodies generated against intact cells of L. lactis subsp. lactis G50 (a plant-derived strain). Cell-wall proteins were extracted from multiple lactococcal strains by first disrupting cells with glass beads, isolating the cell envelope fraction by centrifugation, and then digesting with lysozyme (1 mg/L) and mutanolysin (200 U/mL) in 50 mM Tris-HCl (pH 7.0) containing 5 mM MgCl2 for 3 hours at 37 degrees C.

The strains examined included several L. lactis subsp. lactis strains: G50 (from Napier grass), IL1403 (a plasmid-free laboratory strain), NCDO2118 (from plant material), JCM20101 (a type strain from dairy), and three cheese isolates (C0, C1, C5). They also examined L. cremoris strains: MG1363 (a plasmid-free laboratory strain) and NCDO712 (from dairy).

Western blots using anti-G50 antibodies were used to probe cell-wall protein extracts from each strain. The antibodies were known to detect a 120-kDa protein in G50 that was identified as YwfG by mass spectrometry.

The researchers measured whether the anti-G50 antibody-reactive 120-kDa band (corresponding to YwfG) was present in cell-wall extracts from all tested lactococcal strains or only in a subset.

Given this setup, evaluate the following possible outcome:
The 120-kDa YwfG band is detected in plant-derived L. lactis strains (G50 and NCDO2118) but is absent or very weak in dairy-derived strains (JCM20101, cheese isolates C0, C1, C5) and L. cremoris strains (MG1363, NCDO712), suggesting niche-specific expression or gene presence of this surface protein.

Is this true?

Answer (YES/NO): NO